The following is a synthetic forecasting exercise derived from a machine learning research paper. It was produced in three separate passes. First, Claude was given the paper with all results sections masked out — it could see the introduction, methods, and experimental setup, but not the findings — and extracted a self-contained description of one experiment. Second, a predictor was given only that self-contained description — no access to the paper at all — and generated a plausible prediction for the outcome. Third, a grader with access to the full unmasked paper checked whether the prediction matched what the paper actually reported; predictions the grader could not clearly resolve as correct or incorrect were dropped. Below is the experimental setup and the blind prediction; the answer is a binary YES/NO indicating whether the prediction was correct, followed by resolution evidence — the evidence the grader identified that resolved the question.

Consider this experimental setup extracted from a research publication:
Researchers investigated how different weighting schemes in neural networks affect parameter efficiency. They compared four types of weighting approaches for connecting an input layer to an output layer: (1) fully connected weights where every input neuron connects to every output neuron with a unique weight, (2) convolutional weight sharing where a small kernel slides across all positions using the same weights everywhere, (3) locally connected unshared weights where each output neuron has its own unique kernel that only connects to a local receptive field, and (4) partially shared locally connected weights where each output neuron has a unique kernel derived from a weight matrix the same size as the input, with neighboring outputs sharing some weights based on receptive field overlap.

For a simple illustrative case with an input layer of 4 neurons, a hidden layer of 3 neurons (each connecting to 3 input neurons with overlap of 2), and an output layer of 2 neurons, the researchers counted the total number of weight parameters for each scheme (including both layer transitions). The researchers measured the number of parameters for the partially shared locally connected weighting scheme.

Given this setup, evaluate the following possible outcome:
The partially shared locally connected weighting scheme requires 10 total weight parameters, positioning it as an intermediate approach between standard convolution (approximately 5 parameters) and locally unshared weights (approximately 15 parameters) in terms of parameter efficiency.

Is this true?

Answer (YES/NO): NO